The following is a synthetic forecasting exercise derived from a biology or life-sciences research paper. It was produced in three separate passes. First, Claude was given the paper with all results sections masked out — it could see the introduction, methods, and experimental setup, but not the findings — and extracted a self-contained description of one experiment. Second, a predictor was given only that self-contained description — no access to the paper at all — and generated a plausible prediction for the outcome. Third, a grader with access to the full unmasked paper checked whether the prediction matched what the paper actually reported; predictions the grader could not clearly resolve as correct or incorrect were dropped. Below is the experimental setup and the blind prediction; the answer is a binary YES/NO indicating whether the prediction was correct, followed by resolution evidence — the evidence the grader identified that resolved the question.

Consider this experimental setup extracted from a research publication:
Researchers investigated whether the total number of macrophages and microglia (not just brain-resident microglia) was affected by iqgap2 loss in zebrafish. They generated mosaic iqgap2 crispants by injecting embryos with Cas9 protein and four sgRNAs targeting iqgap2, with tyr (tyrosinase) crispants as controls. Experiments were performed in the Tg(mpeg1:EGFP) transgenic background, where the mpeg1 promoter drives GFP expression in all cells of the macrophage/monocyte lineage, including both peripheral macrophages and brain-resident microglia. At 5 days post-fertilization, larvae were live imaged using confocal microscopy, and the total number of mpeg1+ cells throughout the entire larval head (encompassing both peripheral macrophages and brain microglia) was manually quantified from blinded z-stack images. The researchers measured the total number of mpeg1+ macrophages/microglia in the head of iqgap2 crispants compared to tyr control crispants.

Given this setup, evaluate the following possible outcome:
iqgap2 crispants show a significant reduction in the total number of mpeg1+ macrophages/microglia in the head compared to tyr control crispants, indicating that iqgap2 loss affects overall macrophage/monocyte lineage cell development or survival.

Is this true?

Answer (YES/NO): NO